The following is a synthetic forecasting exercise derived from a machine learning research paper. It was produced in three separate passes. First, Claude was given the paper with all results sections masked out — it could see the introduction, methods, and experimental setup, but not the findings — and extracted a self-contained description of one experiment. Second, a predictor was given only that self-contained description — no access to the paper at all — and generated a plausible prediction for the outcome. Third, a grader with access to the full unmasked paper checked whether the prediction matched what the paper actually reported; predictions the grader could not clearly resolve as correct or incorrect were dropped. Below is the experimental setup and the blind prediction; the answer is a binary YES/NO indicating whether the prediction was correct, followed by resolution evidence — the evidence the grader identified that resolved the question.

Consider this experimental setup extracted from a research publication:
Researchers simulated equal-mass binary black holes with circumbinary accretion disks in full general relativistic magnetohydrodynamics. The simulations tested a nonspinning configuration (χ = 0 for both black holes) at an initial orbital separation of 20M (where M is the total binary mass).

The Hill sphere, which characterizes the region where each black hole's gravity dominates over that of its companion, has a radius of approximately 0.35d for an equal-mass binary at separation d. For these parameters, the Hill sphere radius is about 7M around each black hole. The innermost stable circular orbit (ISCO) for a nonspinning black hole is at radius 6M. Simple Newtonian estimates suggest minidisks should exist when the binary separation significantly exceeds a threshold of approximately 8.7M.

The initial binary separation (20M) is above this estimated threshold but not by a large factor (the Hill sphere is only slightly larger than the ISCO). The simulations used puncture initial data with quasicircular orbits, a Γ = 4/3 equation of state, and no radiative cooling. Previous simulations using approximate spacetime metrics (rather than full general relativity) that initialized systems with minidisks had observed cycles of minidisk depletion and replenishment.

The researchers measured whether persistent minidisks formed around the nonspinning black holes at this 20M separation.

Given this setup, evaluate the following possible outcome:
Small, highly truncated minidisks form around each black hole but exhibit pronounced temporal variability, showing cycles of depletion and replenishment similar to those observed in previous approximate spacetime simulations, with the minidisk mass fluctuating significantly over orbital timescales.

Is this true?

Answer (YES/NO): NO